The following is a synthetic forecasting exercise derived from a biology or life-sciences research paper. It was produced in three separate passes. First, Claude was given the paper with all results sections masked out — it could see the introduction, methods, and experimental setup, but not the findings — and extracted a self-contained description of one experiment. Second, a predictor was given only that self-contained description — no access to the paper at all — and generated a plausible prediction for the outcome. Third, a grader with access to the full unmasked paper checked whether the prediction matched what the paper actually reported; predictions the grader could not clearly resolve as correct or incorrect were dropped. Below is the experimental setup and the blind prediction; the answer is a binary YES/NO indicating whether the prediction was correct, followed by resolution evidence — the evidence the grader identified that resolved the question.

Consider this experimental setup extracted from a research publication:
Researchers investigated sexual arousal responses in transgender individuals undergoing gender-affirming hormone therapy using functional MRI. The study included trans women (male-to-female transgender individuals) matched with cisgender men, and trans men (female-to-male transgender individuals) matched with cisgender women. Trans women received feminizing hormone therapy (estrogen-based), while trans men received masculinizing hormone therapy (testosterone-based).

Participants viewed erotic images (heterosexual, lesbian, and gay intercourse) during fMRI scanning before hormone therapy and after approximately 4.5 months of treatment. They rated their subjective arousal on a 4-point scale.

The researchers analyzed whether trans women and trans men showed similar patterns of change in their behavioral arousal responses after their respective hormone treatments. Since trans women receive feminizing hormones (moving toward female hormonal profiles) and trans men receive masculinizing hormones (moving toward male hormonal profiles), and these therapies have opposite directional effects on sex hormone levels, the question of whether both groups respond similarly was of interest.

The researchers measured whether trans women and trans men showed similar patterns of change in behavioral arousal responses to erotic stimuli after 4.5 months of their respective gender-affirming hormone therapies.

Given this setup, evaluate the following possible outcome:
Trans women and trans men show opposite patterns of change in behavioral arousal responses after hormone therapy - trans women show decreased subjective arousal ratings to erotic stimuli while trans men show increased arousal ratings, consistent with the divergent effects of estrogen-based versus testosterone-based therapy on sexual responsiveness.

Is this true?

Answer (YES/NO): NO